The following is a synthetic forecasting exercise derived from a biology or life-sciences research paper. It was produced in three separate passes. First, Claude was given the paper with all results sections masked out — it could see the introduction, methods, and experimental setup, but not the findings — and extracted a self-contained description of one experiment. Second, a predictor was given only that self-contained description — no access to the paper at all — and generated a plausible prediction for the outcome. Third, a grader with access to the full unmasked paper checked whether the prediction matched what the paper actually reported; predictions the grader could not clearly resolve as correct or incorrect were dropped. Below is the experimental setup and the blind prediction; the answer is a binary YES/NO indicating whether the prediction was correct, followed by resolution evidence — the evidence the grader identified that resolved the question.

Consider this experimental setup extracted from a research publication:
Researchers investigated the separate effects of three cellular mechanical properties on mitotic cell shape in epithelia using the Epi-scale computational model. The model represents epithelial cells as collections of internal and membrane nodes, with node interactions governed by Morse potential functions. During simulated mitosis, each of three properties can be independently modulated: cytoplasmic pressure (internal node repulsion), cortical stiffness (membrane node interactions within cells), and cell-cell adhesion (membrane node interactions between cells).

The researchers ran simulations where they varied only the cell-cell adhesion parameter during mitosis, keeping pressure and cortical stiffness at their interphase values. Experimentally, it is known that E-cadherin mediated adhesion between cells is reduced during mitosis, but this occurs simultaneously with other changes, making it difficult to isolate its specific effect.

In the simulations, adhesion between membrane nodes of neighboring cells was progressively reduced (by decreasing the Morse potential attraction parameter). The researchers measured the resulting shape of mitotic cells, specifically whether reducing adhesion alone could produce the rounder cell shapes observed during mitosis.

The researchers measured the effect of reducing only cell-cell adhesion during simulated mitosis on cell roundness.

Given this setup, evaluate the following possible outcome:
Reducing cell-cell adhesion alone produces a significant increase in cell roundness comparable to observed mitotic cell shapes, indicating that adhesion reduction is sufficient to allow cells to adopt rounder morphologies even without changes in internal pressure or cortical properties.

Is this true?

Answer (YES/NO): NO